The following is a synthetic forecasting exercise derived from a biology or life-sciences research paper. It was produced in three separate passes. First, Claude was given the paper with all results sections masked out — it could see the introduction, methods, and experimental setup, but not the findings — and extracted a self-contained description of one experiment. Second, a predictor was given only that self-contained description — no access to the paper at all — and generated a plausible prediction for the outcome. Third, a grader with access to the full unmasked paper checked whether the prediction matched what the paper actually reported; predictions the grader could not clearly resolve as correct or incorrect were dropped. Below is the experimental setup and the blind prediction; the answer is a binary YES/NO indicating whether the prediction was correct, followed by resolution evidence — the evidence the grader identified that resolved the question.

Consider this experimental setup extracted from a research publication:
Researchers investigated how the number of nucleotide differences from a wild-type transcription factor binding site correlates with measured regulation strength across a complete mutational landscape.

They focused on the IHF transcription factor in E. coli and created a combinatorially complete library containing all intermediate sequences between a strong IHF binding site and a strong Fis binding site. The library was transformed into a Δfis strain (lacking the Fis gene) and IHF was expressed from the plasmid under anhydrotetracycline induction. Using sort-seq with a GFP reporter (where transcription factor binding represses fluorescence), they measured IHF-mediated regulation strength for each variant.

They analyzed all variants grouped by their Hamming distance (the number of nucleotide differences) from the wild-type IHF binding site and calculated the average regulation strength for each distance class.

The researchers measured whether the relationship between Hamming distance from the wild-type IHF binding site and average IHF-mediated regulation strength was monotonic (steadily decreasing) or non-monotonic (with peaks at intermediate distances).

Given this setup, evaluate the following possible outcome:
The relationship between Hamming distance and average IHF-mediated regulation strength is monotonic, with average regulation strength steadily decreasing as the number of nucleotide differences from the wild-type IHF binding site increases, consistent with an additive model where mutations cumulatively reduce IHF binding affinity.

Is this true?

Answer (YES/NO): YES